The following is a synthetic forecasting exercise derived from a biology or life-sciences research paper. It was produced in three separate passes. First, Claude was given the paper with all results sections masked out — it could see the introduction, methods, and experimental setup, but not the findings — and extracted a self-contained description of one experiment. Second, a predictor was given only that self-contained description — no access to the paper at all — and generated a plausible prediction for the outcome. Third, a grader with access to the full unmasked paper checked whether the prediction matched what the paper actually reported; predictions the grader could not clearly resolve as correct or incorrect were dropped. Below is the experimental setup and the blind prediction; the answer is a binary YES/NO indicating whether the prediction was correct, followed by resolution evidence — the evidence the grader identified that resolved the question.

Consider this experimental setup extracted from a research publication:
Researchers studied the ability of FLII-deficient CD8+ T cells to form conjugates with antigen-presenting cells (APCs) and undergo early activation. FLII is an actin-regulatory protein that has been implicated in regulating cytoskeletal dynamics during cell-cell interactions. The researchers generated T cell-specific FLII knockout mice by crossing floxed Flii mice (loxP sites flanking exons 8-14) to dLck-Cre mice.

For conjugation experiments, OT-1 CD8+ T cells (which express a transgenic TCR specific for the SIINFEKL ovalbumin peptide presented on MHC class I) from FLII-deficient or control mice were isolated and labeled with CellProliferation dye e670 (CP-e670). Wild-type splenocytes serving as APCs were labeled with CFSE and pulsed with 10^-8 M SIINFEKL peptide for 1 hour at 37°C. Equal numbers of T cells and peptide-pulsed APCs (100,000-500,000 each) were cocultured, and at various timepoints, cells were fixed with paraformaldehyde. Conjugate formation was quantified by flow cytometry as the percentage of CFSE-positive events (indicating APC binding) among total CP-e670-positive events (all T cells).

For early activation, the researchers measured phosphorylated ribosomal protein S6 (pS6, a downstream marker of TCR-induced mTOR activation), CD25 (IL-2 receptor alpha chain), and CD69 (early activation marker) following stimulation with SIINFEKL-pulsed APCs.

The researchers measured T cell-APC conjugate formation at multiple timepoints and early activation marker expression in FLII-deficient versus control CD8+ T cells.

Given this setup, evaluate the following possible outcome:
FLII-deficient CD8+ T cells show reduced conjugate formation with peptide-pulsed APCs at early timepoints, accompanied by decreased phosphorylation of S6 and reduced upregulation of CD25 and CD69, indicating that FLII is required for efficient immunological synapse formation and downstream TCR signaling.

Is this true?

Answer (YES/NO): NO